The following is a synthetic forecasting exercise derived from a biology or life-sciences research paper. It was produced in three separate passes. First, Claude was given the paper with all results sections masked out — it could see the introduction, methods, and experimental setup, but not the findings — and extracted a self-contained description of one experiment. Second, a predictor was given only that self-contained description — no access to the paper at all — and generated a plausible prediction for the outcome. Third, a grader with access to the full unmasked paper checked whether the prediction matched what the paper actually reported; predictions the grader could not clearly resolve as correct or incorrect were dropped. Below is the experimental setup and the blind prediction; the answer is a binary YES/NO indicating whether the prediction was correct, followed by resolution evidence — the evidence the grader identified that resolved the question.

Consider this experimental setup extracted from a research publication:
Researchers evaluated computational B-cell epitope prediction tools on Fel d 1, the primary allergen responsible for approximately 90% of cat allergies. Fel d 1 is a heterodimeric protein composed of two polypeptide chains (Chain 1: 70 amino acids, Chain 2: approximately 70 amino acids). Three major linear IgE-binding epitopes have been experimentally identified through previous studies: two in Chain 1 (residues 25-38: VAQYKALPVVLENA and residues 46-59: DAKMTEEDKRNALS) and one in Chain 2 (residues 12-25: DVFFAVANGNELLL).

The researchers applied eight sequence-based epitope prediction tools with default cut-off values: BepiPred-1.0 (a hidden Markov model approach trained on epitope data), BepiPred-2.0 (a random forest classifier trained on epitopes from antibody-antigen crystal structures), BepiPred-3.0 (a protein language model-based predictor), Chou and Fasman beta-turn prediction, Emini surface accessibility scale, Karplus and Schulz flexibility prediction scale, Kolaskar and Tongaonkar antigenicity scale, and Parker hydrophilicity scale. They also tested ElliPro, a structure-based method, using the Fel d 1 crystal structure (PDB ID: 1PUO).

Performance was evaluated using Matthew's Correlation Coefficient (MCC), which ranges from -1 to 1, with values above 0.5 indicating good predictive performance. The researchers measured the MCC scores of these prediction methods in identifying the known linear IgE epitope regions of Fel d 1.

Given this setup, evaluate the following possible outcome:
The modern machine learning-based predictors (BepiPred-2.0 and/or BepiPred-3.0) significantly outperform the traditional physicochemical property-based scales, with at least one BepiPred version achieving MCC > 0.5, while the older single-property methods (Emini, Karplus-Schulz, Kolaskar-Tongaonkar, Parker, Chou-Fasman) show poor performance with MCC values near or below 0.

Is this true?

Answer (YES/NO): NO